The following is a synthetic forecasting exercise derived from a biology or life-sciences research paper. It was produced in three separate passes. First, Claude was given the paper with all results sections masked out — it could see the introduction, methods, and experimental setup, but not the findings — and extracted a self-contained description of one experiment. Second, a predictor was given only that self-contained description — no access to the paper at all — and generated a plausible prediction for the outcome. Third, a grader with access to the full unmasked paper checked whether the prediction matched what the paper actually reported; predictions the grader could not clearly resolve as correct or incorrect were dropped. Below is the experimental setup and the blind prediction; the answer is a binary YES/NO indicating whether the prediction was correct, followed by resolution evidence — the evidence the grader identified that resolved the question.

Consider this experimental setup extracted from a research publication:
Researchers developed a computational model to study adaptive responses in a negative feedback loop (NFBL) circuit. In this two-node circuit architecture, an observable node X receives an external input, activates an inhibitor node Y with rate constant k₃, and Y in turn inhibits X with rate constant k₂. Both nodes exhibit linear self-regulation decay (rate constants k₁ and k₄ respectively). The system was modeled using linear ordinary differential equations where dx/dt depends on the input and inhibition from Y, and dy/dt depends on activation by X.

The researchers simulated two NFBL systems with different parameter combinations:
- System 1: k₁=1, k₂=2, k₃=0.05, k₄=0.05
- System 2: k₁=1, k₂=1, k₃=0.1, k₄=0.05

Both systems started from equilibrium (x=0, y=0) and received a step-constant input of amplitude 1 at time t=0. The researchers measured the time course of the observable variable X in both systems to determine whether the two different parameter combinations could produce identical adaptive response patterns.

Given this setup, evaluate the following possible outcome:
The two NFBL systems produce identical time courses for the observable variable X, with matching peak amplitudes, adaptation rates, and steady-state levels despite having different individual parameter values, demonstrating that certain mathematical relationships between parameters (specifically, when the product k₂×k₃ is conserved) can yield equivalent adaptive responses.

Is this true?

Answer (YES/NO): YES